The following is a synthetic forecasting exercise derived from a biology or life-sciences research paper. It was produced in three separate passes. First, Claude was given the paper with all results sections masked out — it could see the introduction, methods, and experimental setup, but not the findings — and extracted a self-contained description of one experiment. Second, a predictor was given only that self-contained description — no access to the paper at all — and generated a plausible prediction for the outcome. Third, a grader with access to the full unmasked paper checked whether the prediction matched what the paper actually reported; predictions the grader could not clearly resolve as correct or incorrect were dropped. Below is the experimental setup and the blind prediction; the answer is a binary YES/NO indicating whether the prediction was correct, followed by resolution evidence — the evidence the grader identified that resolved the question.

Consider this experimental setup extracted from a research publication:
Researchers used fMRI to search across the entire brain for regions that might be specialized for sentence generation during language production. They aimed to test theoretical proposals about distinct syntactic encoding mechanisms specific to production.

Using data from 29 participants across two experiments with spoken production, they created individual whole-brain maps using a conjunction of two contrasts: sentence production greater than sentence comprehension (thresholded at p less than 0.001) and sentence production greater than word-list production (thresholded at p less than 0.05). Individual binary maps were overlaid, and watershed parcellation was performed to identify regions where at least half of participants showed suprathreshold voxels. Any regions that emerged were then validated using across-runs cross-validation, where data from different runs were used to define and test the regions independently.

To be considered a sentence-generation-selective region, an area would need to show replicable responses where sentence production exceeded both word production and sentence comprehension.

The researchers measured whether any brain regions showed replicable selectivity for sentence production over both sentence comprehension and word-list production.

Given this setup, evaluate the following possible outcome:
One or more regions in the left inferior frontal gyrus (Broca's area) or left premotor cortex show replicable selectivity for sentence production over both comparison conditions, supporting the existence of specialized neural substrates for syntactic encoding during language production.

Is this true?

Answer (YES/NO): NO